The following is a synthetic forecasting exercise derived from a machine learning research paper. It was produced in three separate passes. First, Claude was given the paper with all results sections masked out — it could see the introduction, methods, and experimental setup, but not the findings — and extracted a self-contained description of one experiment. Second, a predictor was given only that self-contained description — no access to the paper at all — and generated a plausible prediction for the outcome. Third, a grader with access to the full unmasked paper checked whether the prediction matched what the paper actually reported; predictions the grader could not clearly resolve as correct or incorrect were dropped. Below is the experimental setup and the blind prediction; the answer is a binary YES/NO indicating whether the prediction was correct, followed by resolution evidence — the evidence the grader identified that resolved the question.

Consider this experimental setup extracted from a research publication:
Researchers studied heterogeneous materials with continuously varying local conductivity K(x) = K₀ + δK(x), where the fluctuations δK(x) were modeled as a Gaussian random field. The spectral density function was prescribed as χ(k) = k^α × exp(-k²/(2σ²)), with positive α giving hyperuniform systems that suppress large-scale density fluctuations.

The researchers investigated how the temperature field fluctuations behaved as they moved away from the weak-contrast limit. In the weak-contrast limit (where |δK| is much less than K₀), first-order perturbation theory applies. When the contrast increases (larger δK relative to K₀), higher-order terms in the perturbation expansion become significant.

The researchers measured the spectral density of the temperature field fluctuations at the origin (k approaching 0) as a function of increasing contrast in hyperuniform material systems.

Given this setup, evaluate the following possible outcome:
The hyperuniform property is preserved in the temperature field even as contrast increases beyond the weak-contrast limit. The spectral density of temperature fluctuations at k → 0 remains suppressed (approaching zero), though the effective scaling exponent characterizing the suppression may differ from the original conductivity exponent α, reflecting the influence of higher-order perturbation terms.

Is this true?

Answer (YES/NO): NO